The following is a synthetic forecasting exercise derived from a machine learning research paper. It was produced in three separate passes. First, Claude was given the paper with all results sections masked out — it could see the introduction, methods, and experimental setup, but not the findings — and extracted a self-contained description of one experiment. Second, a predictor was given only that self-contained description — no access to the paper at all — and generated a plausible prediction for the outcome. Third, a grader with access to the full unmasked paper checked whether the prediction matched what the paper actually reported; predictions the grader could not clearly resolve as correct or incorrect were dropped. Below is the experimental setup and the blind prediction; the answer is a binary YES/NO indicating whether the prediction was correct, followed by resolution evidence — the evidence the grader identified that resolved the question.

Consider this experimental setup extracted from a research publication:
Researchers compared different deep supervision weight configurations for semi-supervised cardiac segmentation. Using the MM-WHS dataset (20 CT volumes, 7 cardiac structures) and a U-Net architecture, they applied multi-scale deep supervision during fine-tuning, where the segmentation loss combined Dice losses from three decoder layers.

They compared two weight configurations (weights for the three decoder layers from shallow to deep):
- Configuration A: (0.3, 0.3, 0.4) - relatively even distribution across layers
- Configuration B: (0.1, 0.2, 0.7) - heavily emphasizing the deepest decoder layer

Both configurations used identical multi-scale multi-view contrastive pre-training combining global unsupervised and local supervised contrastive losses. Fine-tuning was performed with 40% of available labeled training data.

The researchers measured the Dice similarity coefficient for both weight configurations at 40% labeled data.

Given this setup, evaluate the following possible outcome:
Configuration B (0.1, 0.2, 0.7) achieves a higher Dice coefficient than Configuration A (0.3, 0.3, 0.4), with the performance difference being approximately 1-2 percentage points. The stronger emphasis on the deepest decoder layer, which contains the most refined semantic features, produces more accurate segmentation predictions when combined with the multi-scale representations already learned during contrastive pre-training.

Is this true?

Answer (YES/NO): NO